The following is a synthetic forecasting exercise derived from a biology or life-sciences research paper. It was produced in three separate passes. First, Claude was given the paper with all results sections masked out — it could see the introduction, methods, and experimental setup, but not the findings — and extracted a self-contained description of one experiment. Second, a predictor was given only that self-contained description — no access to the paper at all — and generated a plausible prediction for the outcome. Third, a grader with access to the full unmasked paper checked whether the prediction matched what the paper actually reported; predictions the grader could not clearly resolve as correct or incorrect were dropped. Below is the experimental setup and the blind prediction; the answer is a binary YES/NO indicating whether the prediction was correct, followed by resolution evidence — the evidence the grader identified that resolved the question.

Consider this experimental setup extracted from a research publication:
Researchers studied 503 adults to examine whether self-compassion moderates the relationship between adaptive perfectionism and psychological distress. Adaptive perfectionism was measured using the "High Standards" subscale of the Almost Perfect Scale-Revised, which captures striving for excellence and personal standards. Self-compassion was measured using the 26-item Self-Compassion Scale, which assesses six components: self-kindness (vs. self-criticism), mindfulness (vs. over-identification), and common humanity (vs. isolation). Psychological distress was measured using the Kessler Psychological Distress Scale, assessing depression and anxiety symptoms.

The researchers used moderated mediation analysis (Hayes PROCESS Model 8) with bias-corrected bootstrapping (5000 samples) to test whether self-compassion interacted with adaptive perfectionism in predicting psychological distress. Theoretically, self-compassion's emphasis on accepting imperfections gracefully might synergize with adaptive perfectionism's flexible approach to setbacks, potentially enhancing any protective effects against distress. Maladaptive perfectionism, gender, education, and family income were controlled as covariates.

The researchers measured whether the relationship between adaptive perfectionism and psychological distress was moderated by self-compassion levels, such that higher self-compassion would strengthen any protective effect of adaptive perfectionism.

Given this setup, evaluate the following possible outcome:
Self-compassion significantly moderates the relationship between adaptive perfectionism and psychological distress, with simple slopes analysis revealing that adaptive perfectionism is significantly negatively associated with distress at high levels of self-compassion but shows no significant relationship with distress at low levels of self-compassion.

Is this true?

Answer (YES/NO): NO